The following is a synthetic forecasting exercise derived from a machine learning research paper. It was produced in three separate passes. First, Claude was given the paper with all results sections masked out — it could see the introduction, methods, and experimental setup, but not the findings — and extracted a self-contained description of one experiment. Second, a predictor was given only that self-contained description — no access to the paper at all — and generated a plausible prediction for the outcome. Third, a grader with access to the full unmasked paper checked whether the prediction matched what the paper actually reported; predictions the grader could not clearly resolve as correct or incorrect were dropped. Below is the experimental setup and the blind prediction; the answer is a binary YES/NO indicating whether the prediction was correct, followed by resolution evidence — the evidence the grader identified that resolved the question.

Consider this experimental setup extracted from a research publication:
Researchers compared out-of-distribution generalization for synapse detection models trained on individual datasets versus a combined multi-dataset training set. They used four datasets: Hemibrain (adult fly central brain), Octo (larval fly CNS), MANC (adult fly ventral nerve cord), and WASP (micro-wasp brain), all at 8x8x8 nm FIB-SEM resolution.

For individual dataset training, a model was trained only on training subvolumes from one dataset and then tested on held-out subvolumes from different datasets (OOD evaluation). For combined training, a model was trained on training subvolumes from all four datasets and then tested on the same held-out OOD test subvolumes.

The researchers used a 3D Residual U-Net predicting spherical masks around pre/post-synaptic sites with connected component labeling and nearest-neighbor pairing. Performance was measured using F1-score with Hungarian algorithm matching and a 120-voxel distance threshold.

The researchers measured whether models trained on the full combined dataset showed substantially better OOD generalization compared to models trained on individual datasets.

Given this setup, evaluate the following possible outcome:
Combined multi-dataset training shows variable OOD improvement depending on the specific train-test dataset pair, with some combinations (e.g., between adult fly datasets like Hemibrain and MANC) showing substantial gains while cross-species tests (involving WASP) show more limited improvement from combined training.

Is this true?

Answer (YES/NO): NO